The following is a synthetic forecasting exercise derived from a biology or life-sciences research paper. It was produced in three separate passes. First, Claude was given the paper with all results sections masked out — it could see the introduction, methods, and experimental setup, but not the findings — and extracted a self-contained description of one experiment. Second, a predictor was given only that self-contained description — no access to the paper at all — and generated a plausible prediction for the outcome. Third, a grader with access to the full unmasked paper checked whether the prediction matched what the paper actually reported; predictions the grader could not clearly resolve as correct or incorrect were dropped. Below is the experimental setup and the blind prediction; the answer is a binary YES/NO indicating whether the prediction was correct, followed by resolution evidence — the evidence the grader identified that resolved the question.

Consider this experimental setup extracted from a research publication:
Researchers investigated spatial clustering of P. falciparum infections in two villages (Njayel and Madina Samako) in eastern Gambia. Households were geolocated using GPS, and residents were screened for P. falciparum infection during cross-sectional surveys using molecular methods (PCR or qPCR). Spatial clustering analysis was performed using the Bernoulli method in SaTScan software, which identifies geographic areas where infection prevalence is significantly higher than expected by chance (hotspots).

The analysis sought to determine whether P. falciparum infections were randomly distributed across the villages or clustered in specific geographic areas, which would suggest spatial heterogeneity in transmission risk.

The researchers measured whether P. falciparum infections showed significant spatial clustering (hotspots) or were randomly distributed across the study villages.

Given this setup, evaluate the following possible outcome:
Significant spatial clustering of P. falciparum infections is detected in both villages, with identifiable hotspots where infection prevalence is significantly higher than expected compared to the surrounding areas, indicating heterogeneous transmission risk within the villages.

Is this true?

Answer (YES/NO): NO